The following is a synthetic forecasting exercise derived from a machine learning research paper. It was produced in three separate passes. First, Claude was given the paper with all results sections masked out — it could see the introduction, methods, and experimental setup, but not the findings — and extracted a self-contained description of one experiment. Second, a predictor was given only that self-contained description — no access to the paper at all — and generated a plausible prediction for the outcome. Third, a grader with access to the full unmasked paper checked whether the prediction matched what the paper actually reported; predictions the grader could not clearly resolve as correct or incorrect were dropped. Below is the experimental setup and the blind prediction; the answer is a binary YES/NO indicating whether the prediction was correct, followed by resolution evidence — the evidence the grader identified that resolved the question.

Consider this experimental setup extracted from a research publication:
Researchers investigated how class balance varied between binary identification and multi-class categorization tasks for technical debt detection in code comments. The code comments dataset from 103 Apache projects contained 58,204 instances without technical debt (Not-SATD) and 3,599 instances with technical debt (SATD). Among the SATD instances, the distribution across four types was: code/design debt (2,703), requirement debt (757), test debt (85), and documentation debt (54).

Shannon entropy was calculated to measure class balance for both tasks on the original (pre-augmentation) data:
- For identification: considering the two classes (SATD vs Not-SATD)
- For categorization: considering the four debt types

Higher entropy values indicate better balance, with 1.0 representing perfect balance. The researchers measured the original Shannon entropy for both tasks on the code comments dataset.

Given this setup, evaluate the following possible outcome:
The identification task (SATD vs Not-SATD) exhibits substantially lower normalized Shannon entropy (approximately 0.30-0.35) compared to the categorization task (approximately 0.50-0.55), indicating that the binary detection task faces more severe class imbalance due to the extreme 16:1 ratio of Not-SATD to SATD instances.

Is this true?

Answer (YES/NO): NO